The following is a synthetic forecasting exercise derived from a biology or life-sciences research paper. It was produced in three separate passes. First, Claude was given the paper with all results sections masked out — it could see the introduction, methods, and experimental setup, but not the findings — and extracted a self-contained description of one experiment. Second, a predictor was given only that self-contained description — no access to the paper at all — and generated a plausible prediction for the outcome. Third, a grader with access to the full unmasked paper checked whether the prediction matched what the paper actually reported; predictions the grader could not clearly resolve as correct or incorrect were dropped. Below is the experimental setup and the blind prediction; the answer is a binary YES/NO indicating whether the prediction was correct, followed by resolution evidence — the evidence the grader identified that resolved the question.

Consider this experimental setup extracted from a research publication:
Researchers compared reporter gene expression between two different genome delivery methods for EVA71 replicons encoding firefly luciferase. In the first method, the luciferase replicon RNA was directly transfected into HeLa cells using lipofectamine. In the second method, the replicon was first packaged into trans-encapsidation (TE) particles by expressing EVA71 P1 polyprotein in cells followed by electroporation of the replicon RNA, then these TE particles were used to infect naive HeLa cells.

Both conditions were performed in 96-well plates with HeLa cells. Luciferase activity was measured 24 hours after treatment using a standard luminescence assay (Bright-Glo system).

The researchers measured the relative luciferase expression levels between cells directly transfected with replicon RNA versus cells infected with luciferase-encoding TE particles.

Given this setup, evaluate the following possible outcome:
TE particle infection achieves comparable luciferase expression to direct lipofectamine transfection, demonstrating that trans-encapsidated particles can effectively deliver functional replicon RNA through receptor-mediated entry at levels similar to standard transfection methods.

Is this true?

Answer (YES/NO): NO